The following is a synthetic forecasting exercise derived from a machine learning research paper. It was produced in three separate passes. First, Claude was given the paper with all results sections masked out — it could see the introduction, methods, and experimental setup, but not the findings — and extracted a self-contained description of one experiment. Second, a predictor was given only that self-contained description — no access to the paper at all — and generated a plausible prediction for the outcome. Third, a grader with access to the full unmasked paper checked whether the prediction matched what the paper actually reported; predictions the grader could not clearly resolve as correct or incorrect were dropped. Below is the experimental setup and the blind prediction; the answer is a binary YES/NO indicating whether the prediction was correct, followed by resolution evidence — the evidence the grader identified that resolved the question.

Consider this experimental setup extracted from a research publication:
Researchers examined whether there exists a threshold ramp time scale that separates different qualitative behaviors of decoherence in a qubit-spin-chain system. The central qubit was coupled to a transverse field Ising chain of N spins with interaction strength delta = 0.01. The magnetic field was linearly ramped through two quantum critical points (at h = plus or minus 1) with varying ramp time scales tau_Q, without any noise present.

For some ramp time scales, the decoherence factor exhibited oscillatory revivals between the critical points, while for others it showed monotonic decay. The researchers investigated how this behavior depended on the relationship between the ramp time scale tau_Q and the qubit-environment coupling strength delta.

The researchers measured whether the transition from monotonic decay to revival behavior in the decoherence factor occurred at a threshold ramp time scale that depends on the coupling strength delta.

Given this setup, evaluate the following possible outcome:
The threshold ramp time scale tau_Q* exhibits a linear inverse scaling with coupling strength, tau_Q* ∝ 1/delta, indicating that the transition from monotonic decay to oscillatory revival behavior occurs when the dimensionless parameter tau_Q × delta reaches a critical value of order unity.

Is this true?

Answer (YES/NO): YES